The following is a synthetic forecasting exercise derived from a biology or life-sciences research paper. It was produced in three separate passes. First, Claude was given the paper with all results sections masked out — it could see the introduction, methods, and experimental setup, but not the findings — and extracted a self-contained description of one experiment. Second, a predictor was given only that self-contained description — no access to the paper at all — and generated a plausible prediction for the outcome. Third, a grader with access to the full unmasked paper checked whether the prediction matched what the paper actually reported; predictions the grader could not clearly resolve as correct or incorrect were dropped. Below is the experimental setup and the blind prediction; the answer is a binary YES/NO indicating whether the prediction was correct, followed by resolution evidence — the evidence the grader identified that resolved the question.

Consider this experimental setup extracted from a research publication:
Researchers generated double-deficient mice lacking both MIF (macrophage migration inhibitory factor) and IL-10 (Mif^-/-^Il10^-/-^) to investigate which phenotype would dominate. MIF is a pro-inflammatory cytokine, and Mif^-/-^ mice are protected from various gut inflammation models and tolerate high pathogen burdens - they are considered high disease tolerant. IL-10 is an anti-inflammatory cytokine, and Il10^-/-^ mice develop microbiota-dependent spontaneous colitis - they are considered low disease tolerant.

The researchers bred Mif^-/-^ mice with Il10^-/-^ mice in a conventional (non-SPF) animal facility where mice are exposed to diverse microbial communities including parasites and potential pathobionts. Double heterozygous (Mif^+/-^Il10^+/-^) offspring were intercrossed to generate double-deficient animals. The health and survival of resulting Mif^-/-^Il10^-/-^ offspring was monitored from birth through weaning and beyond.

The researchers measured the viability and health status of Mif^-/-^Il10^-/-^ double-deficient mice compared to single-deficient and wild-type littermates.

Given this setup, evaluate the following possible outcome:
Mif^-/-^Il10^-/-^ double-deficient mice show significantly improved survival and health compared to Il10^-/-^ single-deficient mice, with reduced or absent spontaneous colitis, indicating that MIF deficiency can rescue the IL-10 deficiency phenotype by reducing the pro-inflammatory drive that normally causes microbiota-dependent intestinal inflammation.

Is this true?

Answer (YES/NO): NO